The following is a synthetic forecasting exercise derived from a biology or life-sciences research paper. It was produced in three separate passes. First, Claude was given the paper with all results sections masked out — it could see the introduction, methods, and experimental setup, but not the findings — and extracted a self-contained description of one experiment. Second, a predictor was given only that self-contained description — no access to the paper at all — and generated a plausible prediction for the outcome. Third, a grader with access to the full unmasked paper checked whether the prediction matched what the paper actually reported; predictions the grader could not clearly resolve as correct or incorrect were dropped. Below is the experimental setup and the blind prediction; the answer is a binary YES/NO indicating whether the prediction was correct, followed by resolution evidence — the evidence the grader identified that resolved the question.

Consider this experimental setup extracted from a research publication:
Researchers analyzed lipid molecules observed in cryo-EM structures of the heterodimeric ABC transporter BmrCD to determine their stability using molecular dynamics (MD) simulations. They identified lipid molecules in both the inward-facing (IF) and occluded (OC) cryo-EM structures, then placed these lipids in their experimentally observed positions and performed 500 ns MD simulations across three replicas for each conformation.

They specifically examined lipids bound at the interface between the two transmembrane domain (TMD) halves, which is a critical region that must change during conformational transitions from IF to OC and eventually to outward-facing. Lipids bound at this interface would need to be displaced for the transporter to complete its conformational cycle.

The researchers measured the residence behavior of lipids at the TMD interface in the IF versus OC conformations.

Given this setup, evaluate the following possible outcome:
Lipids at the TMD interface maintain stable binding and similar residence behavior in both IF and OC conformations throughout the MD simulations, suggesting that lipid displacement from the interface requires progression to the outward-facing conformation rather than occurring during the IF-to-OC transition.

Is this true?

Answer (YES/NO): NO